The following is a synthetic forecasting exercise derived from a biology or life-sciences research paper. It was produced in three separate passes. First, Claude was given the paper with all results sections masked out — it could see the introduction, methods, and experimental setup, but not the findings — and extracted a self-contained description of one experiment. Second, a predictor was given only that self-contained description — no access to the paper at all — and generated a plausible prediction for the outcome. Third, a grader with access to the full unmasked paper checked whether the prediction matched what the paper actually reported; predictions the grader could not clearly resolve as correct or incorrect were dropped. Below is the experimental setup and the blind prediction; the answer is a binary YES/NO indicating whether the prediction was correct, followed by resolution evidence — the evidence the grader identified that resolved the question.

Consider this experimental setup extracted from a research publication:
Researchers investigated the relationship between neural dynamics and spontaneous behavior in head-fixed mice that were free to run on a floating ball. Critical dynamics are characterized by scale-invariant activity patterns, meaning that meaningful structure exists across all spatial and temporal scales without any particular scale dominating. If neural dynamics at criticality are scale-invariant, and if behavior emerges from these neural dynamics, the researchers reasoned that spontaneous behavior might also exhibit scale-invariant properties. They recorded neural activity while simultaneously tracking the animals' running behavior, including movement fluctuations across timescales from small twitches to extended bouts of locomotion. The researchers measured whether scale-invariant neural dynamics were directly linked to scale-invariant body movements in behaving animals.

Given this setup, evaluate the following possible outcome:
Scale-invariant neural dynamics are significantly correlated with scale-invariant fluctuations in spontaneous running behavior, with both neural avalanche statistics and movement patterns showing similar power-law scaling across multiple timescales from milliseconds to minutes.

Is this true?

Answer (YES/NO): YES